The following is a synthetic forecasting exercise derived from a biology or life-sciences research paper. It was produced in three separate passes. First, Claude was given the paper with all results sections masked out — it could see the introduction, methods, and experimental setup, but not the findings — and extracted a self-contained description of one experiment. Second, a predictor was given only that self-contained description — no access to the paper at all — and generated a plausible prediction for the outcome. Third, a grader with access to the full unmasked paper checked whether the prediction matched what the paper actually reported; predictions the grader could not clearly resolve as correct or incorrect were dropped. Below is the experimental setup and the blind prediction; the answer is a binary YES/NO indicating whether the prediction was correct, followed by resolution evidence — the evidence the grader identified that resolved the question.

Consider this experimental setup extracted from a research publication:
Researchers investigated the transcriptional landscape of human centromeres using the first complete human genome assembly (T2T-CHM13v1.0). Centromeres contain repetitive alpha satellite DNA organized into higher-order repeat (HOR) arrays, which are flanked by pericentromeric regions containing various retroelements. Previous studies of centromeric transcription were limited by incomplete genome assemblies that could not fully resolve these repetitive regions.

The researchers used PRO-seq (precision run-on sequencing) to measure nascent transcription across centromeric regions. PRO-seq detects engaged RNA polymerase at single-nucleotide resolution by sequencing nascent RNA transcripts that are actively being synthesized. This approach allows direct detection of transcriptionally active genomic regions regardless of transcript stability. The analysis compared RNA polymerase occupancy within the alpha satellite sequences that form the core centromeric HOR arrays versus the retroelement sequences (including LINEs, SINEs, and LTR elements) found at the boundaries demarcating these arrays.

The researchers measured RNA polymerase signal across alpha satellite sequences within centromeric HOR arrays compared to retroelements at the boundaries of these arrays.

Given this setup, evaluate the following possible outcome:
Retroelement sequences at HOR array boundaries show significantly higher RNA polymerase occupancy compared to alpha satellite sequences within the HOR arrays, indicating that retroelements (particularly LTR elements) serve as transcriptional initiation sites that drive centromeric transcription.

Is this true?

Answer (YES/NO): NO